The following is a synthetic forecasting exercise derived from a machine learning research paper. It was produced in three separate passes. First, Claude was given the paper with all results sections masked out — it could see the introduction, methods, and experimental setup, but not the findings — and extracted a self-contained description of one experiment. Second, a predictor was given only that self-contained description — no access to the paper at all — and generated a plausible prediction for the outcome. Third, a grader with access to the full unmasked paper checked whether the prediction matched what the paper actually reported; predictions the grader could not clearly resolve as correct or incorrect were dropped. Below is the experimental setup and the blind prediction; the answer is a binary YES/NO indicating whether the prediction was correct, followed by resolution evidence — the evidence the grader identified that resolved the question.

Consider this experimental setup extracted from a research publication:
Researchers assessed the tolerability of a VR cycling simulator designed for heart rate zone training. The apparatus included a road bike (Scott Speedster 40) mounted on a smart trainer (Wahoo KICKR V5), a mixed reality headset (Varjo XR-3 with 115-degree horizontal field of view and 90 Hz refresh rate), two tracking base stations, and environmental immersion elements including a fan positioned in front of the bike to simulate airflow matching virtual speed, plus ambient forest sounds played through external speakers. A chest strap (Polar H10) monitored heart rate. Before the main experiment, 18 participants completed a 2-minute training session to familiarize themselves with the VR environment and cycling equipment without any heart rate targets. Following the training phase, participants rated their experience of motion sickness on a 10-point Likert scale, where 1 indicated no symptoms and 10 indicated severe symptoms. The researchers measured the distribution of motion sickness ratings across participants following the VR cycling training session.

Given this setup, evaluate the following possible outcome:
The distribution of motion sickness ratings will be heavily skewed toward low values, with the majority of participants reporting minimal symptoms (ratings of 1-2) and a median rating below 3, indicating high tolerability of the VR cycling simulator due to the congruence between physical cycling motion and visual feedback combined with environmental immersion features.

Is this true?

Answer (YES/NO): YES